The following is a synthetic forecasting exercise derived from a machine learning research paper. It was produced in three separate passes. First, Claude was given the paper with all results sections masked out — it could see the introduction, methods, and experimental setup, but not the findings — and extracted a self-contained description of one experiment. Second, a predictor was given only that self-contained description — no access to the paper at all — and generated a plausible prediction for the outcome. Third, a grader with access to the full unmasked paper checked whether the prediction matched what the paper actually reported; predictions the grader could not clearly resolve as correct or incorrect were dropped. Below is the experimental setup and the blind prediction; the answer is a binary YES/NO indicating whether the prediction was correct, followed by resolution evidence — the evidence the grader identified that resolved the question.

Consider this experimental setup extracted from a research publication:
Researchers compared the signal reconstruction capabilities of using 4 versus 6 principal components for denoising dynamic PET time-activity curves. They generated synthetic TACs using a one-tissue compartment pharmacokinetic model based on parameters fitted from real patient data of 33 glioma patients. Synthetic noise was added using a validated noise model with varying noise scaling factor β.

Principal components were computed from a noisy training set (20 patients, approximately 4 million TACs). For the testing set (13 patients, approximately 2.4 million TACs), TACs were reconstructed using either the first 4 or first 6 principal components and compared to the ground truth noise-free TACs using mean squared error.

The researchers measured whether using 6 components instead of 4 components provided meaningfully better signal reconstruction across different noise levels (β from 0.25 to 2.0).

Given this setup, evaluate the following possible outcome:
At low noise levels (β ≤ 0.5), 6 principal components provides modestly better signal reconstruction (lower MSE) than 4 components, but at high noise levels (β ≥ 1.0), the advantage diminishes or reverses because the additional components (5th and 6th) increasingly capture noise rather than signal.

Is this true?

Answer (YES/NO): NO